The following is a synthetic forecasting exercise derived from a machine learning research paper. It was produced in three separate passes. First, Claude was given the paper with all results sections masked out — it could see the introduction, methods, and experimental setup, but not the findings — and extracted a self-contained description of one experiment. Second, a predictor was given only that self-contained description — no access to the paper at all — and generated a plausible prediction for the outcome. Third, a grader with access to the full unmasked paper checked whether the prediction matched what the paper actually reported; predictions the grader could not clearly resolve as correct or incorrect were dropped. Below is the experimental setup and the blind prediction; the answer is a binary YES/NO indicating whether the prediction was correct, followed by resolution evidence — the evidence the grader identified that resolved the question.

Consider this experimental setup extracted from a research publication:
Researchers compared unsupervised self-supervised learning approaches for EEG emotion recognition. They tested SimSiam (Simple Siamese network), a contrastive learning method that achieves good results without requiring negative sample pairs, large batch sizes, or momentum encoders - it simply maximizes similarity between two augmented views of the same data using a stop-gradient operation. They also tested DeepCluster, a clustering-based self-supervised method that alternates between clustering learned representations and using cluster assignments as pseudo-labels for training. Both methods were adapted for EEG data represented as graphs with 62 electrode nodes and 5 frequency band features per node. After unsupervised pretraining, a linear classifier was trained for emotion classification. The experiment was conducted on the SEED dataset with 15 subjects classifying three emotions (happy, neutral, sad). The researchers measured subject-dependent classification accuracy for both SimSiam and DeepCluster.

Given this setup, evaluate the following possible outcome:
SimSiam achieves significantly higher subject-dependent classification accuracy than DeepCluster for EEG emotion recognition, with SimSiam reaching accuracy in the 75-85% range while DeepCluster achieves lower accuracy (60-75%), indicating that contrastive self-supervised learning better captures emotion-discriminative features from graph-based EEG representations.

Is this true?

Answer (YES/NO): YES